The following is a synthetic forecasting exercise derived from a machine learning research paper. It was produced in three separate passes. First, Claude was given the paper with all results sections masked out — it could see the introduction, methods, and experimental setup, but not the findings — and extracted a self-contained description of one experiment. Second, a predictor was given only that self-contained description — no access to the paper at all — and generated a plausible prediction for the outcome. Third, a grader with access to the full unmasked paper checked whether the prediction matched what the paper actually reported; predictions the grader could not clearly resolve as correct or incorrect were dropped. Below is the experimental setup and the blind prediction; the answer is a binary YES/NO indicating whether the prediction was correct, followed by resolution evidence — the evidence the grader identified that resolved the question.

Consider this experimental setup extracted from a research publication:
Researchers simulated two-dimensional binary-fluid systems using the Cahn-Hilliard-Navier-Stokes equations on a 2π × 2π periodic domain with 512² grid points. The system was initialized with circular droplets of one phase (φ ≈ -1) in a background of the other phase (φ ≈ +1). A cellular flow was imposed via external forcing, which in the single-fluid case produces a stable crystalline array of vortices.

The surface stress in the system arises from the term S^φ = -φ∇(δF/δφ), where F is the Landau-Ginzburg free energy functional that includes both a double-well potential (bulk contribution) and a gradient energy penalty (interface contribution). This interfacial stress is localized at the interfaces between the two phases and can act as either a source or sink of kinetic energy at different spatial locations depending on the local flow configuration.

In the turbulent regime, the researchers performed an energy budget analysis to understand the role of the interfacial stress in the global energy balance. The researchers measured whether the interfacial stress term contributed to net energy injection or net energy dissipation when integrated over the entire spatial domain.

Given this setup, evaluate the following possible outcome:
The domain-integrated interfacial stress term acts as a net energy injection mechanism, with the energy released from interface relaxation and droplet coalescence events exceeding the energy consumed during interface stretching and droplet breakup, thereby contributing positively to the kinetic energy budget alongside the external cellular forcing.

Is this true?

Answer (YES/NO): NO